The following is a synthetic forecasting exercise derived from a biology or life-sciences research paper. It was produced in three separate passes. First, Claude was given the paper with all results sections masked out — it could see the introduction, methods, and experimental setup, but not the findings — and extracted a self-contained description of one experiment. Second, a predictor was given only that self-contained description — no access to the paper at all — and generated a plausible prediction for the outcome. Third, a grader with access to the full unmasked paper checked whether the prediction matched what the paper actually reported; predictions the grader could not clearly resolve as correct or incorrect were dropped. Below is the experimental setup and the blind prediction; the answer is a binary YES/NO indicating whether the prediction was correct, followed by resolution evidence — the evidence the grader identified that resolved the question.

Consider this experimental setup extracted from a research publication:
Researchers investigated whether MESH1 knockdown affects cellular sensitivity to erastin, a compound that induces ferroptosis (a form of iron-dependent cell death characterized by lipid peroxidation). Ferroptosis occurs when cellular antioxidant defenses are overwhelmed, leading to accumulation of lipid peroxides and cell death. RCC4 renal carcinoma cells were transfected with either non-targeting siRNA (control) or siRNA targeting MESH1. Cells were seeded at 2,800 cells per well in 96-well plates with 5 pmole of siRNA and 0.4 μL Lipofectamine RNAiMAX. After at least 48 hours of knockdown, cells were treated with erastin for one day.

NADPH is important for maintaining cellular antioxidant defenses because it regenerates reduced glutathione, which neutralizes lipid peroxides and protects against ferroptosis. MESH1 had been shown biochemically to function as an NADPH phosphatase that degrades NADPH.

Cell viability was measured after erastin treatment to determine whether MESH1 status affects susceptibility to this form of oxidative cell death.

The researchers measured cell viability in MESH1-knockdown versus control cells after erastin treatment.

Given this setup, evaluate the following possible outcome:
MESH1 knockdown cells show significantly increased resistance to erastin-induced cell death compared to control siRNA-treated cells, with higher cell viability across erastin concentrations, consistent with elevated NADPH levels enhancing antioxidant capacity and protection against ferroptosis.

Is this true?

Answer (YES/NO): YES